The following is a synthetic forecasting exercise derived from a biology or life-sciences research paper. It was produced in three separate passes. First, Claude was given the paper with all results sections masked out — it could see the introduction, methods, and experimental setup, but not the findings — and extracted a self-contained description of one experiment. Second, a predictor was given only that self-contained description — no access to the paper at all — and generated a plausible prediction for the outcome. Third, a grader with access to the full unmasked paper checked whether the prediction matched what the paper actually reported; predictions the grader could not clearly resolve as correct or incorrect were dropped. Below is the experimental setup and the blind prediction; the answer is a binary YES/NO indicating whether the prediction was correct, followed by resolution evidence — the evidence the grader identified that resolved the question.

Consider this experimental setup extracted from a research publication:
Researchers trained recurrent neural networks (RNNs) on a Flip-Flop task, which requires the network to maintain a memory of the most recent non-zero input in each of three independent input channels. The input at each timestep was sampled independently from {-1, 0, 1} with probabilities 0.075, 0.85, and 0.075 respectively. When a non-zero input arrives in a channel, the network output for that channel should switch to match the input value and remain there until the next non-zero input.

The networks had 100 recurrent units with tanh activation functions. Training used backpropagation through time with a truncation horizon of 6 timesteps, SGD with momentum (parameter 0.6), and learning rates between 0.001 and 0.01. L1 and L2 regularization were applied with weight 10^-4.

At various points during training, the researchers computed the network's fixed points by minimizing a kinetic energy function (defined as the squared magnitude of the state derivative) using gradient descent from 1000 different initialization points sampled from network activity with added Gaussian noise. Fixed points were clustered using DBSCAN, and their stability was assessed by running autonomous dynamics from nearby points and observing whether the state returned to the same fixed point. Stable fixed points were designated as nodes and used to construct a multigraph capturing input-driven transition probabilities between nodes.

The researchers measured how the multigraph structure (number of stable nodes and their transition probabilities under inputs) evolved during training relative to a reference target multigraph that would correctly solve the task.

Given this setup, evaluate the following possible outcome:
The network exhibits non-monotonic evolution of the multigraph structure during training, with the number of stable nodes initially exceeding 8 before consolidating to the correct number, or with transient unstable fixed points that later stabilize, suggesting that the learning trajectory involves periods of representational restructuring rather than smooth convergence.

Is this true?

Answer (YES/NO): YES